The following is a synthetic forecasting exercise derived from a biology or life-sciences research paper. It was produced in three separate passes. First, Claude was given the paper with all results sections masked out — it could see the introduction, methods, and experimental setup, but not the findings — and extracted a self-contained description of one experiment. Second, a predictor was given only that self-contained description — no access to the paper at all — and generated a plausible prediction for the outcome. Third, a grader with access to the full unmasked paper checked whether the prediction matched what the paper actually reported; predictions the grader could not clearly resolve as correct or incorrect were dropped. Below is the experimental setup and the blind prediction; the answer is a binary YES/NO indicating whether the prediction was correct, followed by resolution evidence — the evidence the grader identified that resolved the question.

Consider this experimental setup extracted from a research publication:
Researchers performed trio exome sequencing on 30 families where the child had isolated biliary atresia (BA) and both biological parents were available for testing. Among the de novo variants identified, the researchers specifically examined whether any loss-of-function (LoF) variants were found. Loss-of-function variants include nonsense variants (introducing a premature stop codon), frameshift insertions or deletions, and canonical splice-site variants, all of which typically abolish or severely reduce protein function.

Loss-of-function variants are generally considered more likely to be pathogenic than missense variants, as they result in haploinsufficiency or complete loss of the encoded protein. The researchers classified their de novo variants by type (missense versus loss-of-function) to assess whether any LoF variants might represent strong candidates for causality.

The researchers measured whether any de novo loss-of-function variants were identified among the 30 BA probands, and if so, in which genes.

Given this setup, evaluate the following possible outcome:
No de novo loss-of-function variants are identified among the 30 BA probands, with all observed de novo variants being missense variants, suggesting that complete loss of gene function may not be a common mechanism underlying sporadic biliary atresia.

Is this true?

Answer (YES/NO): NO